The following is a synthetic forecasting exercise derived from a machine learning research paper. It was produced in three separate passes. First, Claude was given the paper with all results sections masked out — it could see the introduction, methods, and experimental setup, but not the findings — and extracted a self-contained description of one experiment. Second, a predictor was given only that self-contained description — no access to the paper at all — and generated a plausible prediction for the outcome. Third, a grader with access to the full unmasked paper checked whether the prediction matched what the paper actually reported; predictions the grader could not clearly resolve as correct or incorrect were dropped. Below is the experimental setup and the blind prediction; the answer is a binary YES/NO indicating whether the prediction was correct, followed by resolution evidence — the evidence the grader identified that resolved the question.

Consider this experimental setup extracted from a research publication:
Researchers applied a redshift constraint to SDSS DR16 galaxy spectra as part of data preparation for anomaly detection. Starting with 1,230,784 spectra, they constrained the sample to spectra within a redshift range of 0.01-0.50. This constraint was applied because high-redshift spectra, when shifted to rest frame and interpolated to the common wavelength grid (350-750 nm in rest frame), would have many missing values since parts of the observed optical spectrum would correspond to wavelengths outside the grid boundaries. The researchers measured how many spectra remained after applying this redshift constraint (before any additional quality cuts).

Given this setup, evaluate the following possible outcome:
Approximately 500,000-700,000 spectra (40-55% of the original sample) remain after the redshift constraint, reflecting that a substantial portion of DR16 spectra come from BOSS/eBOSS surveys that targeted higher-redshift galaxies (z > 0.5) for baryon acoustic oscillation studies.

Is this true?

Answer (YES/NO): NO